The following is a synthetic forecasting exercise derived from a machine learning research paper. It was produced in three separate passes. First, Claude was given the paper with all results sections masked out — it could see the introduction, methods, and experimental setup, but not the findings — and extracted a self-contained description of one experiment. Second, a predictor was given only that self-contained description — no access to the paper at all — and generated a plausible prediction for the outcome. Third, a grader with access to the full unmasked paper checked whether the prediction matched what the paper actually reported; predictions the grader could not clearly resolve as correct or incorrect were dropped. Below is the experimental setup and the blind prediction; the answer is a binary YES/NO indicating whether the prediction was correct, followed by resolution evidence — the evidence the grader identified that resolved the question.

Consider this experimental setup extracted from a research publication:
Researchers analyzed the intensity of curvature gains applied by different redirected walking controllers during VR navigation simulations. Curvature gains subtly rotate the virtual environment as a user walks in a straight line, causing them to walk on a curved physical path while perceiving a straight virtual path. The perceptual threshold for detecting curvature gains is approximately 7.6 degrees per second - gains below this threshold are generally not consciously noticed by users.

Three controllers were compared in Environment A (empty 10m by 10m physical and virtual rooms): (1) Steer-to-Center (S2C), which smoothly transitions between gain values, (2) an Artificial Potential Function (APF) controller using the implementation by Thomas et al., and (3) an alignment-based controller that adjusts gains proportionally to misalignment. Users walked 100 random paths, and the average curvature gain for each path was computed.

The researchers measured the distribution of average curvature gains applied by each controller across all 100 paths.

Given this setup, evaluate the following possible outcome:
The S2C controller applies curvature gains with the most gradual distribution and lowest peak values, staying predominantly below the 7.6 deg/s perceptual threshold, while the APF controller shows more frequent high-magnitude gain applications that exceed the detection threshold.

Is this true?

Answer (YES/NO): NO